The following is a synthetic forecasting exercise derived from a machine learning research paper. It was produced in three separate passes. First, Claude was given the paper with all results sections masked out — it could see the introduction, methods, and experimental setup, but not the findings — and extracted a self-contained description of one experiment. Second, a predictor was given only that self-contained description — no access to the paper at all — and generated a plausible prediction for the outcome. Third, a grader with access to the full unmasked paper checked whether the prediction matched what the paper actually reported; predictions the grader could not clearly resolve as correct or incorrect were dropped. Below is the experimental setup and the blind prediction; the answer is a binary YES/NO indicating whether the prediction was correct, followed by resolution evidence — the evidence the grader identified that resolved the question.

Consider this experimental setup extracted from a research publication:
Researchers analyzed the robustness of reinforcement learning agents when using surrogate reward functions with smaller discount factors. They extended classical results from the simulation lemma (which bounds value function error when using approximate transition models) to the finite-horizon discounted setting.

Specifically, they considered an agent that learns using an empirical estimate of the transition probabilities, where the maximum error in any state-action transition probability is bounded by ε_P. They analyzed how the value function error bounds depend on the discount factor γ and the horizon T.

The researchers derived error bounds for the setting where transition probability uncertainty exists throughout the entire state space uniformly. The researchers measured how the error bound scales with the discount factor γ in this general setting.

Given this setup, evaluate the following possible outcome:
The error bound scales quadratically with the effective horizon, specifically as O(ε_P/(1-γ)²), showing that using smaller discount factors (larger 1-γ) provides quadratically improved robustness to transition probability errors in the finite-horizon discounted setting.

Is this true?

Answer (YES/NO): NO